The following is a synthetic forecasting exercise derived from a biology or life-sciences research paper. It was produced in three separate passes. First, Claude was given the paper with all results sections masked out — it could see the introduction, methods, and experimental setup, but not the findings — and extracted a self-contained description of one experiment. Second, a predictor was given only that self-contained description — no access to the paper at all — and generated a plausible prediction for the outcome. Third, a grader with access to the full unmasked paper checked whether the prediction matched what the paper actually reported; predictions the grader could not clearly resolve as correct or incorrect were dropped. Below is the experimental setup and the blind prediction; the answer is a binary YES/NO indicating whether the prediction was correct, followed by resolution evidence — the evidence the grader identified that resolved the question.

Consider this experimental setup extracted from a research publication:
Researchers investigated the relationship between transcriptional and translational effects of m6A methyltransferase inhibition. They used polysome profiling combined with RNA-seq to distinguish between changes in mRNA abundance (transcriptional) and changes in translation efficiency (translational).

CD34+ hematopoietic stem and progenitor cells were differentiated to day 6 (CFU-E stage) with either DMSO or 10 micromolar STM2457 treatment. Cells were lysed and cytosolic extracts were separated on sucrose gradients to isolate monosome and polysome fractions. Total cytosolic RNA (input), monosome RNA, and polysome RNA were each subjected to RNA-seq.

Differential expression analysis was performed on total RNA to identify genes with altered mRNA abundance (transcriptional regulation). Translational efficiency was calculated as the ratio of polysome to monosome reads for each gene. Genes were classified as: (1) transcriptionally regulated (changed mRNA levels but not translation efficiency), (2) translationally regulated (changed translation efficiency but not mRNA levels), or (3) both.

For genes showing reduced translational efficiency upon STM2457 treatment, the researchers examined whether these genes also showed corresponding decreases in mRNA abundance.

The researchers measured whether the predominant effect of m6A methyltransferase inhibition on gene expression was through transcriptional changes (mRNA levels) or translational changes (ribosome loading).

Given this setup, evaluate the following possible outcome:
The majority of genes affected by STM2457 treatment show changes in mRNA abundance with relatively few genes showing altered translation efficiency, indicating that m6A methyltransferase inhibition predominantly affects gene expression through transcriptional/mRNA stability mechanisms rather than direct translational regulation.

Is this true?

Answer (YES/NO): NO